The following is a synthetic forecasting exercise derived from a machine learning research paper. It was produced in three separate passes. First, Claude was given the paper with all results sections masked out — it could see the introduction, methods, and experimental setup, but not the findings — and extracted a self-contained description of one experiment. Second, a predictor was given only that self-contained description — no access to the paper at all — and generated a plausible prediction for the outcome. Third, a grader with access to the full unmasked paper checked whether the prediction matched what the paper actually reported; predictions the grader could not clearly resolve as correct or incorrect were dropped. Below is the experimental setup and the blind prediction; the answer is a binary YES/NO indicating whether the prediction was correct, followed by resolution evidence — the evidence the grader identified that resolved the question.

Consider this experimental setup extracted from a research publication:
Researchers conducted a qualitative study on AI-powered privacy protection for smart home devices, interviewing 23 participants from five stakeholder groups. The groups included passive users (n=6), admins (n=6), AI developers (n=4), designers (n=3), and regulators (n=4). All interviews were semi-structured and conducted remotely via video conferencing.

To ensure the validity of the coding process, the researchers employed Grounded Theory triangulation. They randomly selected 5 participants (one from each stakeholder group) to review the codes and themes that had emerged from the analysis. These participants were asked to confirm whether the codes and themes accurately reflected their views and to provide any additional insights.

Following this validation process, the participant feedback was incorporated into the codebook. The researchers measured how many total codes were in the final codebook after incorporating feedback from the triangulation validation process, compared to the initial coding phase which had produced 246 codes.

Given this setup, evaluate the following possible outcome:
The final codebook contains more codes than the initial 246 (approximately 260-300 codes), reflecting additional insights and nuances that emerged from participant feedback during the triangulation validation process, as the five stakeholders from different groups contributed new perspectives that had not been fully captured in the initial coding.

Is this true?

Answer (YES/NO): NO